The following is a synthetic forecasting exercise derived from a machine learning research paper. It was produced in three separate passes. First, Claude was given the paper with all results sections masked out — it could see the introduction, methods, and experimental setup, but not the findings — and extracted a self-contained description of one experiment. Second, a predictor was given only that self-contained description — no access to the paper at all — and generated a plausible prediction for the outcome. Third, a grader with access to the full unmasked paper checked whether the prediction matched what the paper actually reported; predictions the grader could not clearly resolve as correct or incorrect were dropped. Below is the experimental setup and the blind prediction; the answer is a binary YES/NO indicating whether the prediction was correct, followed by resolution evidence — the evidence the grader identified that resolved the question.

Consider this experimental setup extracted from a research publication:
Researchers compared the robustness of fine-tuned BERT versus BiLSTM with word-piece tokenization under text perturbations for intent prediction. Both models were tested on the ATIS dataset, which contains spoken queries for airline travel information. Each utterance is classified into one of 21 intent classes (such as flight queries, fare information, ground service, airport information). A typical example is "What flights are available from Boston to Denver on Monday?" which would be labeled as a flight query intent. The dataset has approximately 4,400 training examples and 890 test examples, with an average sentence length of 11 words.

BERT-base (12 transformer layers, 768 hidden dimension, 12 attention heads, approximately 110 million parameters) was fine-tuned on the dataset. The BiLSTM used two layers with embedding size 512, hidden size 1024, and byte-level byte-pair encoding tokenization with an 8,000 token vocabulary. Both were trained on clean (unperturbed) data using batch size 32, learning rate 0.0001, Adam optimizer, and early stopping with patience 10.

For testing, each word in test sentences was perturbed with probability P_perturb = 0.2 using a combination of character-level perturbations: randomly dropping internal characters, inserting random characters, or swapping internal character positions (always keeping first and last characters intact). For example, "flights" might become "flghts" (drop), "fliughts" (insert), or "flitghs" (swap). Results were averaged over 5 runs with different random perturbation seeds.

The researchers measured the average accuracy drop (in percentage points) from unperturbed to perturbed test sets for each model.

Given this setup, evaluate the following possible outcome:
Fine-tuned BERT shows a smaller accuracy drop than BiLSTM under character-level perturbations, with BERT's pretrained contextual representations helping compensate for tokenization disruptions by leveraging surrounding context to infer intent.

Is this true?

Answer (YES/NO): YES